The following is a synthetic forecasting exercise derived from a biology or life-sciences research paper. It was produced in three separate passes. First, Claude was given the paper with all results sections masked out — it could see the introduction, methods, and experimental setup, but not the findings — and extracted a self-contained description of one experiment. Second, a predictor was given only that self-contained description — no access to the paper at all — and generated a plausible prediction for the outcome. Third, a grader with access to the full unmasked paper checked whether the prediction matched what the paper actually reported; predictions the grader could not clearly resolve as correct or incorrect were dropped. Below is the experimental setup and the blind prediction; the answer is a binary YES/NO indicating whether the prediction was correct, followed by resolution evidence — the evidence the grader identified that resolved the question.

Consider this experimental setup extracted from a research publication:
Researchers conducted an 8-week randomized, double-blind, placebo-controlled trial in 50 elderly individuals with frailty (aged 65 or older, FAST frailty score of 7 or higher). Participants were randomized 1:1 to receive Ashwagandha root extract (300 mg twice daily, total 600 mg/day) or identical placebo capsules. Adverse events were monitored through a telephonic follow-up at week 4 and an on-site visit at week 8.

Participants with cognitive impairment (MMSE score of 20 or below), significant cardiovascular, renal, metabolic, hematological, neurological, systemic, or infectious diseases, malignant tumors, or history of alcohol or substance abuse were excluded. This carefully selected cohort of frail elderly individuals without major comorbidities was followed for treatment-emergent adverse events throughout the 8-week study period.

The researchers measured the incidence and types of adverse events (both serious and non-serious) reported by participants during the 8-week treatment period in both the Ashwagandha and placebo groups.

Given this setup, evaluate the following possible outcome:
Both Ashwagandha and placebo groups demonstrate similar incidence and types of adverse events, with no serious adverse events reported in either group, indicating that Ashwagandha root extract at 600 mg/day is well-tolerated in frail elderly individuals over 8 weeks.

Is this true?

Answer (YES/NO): NO